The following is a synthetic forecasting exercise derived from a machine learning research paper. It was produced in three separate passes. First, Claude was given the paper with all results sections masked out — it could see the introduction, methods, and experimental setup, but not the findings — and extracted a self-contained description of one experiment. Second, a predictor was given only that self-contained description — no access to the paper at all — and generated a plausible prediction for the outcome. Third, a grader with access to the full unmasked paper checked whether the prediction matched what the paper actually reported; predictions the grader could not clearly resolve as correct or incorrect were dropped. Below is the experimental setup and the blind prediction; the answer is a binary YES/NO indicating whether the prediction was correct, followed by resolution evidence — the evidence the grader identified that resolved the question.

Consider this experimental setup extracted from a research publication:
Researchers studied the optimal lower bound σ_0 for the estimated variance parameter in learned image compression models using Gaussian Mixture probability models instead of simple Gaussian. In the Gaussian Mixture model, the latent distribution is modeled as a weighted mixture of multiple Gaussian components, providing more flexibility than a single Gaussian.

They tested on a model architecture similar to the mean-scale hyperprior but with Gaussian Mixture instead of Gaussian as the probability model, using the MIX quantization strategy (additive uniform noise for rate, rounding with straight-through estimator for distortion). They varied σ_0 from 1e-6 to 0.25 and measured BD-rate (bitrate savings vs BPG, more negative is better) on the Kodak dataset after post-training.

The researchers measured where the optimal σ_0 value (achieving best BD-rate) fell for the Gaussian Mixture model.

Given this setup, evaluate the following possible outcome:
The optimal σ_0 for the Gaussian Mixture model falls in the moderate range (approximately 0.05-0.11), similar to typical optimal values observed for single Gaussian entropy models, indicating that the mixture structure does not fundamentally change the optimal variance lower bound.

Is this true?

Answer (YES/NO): NO